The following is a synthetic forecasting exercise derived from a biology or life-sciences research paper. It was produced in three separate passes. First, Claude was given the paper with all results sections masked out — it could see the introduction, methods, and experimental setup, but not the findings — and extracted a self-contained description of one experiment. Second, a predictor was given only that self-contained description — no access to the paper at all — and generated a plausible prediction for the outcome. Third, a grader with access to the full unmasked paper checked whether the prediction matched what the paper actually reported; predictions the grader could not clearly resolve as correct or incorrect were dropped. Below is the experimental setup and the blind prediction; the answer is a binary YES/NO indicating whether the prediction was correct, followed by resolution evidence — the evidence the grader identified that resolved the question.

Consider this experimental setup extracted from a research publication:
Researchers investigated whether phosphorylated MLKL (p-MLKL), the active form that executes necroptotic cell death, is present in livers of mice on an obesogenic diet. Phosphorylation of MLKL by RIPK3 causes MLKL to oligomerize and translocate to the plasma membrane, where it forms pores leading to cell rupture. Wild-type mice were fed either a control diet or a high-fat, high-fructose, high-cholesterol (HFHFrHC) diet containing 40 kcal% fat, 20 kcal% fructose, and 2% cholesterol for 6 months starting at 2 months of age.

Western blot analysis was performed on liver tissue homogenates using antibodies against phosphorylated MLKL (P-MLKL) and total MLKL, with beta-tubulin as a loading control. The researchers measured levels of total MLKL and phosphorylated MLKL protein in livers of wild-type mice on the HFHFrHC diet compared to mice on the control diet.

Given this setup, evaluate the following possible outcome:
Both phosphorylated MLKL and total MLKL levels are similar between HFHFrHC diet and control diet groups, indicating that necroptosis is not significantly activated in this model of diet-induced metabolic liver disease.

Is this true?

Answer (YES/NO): NO